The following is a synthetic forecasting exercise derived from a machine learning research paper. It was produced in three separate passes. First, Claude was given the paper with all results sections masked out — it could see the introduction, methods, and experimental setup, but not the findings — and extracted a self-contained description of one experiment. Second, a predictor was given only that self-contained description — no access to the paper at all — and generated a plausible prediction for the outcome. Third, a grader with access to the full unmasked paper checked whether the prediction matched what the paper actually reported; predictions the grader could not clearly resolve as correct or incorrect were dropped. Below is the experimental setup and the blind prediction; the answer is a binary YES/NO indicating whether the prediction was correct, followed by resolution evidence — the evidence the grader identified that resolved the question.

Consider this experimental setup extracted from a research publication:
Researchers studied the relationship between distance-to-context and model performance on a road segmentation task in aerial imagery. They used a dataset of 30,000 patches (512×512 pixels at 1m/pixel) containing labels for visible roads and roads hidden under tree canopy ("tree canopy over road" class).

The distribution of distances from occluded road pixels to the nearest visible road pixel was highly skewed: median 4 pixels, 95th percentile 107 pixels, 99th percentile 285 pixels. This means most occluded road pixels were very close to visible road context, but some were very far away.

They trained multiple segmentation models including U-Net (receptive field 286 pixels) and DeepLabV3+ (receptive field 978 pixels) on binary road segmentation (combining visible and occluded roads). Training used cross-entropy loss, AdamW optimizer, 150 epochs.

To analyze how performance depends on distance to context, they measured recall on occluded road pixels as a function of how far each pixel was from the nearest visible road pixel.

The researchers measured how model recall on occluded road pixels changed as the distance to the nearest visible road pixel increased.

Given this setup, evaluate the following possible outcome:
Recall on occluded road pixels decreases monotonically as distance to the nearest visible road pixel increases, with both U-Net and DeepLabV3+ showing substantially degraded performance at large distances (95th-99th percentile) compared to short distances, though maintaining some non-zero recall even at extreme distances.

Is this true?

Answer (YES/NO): YES